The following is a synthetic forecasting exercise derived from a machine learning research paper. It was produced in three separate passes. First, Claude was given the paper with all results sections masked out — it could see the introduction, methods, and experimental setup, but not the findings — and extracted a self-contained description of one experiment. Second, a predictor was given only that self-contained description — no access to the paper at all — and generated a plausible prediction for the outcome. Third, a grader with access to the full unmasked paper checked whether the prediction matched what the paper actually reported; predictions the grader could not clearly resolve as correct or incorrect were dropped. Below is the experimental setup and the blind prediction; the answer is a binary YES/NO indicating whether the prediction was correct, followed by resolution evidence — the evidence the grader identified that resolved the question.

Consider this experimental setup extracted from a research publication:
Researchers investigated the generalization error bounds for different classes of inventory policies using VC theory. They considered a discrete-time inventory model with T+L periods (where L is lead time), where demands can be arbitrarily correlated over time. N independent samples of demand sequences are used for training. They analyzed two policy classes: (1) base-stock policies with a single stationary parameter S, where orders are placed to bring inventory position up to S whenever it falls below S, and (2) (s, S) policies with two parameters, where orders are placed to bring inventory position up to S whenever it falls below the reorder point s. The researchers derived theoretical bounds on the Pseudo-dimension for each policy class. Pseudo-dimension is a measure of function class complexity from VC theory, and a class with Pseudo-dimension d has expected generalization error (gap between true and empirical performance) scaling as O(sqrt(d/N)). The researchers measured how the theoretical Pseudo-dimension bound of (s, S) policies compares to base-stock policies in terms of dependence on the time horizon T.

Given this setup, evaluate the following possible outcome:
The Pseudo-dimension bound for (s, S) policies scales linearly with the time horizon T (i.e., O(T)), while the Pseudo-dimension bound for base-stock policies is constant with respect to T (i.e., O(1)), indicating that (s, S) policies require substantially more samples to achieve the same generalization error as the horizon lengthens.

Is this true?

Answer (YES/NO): NO